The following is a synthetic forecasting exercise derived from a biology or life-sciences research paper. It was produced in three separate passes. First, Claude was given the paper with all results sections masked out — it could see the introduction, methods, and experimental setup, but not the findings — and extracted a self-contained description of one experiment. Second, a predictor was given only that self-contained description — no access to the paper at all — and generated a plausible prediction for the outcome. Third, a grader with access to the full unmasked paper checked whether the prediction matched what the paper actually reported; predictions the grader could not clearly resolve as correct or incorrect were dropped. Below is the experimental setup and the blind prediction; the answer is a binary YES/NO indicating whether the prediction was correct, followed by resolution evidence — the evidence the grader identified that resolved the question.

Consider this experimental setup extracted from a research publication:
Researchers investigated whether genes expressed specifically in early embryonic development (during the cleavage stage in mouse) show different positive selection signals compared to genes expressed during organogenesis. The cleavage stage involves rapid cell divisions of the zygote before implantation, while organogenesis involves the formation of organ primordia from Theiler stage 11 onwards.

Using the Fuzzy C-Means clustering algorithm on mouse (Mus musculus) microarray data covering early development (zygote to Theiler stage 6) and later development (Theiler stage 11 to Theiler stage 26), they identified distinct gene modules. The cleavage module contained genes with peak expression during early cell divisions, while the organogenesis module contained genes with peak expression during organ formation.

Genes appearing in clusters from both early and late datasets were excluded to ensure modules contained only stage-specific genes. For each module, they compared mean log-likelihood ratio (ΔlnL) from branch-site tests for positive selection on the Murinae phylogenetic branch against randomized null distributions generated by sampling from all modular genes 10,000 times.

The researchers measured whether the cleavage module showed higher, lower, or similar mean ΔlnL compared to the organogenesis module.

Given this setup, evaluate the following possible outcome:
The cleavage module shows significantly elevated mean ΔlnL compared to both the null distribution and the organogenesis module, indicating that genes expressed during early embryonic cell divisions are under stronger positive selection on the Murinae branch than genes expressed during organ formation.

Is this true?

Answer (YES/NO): NO